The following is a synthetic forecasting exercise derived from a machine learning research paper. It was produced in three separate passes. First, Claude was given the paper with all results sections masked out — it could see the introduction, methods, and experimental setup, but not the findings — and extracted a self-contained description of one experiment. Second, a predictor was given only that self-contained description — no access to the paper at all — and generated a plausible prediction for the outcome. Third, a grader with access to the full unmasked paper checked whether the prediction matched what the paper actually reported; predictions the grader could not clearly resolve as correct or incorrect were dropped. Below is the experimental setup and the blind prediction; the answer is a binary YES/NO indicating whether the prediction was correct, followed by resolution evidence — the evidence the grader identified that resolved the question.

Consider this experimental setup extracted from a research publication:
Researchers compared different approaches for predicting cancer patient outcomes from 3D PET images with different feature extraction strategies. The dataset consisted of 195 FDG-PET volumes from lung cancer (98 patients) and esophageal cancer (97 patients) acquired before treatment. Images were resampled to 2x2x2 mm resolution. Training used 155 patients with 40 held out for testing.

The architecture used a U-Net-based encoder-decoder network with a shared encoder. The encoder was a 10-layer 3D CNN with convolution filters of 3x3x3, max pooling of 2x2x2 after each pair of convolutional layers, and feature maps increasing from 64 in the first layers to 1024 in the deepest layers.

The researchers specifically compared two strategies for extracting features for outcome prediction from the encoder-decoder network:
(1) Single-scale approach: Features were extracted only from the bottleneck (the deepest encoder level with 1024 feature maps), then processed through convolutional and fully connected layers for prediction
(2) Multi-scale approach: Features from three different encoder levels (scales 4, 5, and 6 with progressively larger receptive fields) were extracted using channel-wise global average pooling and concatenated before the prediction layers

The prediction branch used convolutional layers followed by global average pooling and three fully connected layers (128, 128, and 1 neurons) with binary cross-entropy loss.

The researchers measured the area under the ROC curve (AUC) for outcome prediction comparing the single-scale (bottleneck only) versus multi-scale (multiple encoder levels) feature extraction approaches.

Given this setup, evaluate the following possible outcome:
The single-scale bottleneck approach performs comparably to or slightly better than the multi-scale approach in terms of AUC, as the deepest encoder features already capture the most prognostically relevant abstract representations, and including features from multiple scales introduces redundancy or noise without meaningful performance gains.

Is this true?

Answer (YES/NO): NO